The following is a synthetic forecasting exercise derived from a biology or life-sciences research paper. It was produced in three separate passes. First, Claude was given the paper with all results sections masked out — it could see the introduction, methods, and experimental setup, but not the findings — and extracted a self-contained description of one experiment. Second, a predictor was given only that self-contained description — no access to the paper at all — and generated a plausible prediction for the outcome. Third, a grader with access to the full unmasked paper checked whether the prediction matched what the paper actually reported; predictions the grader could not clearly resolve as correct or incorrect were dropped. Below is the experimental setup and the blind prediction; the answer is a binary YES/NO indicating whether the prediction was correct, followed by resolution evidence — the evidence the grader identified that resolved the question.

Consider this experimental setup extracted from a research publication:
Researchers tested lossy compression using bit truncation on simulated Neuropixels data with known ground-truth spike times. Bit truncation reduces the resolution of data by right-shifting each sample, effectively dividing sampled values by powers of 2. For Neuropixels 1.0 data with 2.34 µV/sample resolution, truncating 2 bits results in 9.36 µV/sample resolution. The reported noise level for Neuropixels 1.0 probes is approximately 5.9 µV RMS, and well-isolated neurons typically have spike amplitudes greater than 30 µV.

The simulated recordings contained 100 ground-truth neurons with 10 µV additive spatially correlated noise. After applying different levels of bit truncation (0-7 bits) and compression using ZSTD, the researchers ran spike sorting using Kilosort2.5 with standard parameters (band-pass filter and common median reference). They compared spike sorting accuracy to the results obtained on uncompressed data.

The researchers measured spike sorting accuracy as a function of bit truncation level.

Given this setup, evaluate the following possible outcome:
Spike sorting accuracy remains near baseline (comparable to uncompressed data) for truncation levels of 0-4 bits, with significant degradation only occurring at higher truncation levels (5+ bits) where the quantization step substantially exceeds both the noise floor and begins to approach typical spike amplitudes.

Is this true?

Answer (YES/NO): NO